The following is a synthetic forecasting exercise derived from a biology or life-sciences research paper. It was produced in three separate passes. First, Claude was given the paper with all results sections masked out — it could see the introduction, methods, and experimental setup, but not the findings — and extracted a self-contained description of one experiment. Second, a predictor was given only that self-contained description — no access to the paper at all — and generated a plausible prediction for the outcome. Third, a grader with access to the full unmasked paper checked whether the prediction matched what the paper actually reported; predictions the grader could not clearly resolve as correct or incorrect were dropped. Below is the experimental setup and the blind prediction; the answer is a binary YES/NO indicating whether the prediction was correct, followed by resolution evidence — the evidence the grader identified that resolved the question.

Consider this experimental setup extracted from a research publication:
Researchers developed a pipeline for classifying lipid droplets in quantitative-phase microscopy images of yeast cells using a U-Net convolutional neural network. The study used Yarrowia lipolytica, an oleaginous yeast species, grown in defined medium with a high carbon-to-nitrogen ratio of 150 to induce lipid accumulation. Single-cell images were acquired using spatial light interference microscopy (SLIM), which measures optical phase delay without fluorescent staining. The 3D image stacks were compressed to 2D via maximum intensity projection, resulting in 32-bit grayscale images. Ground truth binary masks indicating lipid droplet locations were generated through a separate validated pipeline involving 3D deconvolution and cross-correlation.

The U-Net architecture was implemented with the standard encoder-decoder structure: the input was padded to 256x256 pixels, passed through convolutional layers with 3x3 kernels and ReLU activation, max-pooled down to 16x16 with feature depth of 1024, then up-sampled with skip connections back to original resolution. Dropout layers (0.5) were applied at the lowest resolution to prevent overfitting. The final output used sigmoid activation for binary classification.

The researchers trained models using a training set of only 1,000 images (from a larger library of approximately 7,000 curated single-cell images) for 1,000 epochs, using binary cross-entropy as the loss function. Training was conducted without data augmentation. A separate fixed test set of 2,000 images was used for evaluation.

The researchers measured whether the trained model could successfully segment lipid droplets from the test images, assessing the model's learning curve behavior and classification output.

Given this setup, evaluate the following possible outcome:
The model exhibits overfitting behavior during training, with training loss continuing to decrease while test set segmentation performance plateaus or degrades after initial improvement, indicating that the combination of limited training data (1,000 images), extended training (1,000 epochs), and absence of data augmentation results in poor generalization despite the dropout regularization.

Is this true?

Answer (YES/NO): NO